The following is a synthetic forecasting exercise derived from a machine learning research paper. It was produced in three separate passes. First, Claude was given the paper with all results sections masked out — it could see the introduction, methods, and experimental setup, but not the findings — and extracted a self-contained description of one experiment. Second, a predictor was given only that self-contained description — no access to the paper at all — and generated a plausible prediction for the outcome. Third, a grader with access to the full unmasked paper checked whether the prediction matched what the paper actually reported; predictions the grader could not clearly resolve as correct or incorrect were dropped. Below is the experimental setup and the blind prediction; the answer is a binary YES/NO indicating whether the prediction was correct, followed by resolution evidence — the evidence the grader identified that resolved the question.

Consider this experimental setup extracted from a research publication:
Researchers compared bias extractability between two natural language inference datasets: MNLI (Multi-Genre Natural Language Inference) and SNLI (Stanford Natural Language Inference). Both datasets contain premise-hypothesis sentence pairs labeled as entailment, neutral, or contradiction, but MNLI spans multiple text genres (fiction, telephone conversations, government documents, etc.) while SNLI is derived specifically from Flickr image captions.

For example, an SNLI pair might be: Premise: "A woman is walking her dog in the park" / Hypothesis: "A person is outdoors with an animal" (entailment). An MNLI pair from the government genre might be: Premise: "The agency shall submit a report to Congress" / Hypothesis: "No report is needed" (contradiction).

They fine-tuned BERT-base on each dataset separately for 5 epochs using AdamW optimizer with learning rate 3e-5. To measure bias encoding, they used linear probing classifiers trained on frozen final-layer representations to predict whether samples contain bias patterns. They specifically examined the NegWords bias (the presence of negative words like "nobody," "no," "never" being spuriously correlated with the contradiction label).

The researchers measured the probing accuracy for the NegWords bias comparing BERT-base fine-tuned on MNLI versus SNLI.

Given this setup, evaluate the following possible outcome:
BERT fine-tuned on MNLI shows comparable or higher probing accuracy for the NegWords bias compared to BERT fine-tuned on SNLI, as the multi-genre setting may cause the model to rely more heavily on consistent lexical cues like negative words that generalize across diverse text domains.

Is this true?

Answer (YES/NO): NO